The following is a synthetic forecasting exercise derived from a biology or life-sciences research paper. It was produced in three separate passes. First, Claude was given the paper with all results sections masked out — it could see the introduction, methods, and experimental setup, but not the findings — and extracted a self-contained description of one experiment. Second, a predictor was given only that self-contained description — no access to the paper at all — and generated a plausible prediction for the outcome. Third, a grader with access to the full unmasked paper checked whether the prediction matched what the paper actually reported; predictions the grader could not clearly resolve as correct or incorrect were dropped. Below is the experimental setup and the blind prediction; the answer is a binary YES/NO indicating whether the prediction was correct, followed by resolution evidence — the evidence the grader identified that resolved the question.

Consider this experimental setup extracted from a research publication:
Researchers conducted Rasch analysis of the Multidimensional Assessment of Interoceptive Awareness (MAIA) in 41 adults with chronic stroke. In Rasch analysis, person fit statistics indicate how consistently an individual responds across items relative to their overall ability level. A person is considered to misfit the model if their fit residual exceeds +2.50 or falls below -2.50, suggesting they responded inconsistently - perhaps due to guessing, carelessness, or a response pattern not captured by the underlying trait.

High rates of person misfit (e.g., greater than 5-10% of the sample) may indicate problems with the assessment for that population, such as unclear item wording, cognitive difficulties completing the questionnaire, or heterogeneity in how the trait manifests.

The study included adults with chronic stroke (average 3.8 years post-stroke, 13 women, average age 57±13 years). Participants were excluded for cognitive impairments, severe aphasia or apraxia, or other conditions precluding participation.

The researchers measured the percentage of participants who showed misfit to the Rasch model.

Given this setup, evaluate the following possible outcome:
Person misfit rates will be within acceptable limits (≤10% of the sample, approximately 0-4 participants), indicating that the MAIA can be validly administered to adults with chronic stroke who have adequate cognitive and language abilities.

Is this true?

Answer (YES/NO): YES